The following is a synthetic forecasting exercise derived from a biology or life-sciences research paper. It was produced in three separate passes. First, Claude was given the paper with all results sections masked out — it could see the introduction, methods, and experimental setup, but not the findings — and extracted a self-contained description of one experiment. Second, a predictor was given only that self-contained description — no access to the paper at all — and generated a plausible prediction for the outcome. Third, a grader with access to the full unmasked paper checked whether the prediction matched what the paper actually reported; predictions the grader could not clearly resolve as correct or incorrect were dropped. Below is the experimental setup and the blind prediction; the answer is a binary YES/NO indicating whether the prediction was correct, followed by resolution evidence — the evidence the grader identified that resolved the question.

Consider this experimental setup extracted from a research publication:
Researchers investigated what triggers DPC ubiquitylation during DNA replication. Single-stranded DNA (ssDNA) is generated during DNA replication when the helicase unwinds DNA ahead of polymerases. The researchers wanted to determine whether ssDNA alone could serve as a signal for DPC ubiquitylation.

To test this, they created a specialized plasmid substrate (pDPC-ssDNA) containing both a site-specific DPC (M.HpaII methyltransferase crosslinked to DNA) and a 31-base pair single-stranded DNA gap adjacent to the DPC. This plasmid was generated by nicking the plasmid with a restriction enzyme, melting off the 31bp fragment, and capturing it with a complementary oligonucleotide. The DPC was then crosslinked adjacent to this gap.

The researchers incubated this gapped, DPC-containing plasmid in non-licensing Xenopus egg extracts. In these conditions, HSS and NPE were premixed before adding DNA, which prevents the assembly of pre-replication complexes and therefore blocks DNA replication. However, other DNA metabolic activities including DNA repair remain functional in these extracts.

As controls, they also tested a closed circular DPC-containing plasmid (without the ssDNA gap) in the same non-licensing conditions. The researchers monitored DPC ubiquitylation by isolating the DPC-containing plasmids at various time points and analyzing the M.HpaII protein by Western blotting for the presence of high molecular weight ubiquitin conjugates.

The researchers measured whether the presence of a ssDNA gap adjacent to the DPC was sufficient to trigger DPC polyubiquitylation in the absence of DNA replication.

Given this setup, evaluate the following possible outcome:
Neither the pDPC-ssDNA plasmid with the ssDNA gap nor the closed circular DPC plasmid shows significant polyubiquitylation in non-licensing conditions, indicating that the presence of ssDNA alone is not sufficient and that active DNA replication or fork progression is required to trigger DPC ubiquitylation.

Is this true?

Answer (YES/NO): NO